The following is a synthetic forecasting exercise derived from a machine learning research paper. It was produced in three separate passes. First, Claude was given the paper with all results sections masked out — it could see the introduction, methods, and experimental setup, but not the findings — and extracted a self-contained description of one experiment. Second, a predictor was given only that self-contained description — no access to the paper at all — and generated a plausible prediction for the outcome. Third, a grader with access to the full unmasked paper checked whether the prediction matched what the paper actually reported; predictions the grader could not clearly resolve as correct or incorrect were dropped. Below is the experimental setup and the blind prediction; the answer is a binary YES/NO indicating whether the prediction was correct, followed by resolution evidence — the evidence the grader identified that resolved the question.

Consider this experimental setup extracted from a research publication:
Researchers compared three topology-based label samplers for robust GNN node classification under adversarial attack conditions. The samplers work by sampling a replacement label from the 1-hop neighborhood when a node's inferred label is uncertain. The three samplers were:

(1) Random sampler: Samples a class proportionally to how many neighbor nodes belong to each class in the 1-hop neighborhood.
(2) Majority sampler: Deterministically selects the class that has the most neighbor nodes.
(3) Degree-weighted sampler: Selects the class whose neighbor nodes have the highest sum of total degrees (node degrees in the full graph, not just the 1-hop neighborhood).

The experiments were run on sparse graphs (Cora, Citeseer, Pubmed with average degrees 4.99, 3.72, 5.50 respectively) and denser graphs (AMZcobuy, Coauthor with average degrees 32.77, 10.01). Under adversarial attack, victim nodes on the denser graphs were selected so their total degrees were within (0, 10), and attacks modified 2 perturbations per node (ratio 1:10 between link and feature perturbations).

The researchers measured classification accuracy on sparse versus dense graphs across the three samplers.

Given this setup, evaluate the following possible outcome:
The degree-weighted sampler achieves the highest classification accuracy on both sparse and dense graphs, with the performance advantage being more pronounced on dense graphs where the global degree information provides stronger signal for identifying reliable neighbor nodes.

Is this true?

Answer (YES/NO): NO